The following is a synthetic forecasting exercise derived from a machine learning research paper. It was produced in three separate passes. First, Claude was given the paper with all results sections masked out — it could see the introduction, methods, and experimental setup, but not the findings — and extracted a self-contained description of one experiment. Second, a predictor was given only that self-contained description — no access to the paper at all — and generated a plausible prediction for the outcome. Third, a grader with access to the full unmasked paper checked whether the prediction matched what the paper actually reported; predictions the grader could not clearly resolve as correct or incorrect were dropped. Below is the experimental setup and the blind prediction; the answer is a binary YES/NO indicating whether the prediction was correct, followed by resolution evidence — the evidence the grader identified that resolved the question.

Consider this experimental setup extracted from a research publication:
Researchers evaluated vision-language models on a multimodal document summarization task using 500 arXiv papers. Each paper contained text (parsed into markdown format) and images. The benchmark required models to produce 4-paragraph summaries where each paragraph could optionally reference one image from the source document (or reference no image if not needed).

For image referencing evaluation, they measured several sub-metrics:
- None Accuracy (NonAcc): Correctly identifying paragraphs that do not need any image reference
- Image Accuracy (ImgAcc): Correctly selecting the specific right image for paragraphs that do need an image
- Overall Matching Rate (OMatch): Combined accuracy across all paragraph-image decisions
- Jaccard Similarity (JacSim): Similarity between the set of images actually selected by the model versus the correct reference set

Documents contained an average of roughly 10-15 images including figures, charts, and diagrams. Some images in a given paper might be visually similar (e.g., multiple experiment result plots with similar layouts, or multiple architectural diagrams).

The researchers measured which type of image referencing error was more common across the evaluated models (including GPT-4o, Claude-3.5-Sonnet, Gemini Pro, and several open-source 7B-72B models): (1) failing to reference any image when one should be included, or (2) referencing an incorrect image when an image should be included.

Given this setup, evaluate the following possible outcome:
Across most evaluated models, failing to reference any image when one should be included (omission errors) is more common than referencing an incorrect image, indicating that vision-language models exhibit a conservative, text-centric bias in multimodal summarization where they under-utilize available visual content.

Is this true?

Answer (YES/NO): NO